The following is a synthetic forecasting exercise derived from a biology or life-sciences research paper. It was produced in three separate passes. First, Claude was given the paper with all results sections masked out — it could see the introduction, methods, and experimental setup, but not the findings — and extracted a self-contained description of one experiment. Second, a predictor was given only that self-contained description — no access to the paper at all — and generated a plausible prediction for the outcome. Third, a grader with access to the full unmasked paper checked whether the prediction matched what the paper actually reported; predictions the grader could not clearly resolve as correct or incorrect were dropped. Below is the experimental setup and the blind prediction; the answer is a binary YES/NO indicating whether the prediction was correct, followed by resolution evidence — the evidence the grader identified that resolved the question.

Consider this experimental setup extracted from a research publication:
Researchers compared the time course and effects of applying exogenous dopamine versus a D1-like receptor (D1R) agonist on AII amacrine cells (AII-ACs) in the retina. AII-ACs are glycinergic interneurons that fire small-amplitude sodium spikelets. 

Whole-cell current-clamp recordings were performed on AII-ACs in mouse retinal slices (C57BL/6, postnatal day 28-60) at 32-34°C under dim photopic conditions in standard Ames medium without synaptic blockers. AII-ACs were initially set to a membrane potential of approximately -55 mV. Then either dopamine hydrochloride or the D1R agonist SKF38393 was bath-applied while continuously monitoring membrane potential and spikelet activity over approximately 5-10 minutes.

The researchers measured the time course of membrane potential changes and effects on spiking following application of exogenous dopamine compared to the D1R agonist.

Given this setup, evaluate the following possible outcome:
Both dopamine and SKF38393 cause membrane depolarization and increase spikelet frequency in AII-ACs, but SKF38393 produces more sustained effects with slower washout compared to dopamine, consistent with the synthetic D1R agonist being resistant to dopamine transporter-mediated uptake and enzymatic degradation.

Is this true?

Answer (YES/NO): NO